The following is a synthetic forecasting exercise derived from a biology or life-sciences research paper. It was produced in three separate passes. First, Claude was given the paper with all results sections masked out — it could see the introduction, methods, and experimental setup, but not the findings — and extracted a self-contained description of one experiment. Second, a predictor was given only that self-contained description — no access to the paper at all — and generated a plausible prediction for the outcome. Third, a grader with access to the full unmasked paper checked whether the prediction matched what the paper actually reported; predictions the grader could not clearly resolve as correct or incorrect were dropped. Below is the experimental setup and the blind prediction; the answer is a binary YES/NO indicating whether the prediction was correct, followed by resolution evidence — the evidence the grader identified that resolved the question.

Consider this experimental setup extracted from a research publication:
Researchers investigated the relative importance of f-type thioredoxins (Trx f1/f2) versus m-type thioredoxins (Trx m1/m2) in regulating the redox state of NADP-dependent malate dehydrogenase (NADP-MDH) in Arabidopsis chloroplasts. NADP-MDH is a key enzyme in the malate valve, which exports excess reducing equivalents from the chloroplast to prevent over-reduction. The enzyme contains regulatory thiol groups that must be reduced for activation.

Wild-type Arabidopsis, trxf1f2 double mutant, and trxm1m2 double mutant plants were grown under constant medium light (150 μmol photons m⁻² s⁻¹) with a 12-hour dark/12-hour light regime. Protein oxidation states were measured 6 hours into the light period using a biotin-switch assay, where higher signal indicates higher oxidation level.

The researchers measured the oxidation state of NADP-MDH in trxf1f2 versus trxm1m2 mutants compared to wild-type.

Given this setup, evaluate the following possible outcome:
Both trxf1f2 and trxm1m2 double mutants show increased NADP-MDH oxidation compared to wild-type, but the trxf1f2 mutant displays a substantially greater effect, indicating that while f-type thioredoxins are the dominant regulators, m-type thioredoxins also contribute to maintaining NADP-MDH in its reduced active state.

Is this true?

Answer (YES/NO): NO